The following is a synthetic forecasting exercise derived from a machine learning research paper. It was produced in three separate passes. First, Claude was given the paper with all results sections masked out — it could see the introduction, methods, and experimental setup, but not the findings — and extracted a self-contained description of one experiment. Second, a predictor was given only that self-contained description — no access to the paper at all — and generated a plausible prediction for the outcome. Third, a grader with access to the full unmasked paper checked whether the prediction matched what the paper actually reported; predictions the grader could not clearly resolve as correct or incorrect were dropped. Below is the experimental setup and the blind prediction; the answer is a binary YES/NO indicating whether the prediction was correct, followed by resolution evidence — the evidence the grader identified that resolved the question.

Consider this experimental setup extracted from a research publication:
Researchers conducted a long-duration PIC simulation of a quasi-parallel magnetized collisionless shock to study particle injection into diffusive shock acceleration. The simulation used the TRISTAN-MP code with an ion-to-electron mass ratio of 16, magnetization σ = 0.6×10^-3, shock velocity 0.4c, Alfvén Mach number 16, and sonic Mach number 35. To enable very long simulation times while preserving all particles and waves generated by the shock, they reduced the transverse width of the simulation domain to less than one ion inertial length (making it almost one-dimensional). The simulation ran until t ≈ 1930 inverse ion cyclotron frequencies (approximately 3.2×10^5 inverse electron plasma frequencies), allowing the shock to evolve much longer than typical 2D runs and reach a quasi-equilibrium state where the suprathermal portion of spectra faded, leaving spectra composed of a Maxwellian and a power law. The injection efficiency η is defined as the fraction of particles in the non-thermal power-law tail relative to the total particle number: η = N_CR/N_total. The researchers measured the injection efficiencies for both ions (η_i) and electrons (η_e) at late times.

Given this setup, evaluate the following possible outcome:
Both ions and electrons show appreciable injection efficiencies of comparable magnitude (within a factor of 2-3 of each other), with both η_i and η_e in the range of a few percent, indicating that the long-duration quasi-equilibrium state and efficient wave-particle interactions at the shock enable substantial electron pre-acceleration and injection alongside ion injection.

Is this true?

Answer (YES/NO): NO